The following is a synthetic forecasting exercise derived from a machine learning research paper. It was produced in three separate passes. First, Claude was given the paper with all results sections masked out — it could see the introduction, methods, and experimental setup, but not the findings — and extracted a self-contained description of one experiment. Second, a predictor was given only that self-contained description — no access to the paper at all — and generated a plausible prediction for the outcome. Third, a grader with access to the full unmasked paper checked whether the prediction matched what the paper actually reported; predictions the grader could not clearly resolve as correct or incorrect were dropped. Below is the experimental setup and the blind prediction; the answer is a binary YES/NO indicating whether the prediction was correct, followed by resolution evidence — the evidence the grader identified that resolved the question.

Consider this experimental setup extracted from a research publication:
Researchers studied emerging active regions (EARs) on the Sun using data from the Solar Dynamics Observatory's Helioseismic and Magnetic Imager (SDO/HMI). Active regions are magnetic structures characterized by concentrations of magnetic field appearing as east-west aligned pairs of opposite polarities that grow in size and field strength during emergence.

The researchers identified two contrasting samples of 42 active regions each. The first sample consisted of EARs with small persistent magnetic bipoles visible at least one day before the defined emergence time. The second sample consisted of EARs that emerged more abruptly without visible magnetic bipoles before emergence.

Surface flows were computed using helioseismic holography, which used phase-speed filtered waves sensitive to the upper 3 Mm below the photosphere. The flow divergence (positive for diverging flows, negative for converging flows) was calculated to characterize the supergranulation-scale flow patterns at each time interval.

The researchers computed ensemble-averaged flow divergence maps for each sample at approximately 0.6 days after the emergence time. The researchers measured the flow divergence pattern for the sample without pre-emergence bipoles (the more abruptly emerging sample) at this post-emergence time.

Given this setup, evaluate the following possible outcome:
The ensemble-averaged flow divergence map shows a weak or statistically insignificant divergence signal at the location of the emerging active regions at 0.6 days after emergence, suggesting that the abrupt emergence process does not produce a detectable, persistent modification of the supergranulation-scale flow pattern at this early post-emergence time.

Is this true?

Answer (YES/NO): NO